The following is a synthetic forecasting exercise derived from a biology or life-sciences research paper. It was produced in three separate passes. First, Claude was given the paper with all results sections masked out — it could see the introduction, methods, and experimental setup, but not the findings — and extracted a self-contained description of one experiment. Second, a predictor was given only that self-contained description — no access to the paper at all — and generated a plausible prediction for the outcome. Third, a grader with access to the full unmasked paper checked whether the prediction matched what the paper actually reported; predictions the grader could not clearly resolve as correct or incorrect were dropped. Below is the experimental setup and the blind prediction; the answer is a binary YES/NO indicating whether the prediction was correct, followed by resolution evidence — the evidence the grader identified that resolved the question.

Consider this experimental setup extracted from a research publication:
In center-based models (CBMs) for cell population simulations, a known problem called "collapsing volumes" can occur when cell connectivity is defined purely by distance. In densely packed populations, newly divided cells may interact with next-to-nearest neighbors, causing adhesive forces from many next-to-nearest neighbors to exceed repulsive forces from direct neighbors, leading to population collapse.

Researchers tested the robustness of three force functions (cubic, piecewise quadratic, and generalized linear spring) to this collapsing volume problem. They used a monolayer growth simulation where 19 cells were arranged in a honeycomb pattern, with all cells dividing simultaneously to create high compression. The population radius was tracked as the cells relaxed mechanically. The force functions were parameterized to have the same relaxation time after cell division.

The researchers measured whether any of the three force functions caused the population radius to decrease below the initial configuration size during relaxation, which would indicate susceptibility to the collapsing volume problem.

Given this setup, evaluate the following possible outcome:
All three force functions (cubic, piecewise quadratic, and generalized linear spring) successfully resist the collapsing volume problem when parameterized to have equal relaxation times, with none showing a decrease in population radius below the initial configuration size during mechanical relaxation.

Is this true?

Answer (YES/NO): YES